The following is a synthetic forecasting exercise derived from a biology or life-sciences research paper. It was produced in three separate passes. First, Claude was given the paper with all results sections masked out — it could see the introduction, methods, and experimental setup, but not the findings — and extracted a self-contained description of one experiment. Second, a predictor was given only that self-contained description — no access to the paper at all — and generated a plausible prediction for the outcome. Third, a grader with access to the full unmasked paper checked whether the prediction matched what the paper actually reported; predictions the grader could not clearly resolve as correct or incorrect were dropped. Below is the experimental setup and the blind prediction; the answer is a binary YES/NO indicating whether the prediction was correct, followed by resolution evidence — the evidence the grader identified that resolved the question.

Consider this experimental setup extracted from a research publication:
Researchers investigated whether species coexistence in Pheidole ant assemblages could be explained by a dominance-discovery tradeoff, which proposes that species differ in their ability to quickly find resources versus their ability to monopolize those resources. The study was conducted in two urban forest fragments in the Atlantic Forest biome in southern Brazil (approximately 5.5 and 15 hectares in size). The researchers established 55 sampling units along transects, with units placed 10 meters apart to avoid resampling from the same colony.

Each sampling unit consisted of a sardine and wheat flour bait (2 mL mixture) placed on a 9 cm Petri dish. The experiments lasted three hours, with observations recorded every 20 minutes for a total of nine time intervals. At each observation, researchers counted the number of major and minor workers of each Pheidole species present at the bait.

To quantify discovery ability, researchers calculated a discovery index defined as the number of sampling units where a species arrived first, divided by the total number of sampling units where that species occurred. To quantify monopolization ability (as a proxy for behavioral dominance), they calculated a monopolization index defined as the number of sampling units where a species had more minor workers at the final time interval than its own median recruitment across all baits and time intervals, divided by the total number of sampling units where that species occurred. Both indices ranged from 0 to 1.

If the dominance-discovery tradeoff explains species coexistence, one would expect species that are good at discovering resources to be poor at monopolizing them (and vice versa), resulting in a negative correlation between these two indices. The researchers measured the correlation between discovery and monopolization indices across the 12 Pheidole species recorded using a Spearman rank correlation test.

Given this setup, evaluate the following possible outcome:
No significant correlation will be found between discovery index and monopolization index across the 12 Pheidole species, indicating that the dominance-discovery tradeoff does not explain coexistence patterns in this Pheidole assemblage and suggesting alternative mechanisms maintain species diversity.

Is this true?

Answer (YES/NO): YES